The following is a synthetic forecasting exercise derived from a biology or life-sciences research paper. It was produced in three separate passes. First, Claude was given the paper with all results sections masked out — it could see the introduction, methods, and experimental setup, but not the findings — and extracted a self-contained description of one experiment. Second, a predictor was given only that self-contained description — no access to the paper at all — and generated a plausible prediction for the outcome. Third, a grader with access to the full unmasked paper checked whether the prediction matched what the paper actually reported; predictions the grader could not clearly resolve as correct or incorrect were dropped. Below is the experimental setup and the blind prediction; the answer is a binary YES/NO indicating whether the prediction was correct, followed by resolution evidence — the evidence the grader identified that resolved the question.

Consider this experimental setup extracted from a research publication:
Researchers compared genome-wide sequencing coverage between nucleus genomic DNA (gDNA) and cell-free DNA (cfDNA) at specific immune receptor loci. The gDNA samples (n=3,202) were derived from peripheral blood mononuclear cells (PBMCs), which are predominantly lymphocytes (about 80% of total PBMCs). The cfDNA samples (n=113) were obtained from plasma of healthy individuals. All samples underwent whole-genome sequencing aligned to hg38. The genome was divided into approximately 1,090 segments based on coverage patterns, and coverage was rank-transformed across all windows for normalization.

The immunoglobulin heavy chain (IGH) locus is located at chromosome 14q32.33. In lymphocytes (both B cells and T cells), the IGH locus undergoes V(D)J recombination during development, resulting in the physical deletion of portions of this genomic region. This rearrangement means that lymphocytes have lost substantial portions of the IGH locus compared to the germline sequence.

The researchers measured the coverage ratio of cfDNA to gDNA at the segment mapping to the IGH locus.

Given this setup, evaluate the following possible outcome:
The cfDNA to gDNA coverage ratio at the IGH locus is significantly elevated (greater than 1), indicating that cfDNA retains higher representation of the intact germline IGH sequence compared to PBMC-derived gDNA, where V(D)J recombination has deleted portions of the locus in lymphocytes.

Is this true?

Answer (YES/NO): YES